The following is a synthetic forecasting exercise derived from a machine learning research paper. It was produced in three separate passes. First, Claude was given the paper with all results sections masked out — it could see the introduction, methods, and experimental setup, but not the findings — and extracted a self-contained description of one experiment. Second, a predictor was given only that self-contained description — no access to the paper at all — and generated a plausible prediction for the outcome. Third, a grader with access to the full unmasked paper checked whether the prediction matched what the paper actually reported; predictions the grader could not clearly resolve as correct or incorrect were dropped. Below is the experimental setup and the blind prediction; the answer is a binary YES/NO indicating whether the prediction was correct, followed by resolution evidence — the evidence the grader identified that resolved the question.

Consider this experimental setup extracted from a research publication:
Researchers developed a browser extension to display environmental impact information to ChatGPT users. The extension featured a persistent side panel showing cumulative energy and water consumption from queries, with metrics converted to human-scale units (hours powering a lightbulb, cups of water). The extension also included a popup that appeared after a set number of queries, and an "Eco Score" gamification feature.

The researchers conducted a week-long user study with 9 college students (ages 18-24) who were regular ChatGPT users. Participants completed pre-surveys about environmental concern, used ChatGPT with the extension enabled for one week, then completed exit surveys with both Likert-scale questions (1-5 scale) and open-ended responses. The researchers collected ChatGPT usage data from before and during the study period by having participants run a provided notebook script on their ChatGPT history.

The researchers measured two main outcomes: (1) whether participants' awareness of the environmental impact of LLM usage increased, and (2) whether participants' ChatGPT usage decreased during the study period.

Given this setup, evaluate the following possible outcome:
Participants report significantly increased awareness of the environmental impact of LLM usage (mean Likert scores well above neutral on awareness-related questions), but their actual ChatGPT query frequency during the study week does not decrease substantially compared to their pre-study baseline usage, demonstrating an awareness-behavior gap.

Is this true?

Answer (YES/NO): YES